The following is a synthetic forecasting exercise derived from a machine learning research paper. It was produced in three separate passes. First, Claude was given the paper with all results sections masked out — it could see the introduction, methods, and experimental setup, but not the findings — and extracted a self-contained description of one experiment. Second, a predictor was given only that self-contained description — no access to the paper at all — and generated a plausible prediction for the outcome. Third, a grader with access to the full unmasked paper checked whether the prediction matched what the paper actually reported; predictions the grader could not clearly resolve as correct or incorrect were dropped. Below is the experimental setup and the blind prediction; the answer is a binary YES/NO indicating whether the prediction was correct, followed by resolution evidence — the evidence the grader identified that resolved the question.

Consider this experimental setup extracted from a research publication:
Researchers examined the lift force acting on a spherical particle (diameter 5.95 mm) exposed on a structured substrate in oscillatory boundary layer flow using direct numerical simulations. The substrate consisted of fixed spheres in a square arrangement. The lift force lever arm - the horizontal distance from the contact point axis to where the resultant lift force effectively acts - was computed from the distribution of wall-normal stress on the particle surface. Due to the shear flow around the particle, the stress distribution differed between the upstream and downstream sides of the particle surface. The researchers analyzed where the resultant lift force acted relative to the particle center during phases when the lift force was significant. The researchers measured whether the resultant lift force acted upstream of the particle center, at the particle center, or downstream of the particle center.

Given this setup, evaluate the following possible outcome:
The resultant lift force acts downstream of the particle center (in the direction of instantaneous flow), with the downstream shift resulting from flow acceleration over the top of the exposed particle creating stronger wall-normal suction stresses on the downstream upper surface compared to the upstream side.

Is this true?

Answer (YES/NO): YES